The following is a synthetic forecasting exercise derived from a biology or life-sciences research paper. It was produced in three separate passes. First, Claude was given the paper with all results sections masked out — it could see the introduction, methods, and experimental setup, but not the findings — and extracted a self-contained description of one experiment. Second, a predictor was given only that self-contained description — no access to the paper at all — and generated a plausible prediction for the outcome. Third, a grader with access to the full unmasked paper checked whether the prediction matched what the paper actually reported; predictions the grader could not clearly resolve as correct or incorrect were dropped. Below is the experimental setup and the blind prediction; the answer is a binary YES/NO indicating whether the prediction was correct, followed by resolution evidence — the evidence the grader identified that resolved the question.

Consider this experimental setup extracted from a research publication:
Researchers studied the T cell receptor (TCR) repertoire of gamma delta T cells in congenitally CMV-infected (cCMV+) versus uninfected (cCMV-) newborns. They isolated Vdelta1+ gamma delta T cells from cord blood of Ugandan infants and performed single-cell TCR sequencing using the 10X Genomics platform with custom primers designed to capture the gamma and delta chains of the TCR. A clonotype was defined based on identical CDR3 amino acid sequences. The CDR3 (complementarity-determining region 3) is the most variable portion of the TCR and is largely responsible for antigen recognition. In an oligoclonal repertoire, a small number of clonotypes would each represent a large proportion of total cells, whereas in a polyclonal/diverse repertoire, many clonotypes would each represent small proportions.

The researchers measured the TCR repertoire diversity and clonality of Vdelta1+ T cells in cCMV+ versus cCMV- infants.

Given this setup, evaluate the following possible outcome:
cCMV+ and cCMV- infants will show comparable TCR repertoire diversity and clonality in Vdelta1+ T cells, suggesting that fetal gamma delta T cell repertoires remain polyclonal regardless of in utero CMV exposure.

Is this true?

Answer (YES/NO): NO